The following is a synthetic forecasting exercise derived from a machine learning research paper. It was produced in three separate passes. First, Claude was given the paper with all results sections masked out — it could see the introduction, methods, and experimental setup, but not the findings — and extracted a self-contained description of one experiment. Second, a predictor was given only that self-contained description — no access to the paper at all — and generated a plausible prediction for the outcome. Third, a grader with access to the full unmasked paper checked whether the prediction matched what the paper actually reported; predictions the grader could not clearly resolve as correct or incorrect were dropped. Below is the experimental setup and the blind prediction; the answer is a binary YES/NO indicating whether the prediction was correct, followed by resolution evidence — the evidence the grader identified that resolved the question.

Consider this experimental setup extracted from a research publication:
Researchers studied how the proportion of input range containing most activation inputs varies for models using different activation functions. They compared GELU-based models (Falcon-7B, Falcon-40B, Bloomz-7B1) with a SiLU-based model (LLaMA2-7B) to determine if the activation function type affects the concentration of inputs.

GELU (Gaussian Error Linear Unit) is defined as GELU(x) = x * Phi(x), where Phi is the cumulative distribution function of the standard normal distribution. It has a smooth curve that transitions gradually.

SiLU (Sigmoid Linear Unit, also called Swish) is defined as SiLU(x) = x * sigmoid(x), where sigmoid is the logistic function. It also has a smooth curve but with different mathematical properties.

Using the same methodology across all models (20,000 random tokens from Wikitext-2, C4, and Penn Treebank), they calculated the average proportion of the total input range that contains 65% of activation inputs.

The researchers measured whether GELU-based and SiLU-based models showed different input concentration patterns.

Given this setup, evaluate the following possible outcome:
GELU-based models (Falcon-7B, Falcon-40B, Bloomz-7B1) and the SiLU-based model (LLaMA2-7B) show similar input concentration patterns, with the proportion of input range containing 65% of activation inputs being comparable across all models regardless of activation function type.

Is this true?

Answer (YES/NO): YES